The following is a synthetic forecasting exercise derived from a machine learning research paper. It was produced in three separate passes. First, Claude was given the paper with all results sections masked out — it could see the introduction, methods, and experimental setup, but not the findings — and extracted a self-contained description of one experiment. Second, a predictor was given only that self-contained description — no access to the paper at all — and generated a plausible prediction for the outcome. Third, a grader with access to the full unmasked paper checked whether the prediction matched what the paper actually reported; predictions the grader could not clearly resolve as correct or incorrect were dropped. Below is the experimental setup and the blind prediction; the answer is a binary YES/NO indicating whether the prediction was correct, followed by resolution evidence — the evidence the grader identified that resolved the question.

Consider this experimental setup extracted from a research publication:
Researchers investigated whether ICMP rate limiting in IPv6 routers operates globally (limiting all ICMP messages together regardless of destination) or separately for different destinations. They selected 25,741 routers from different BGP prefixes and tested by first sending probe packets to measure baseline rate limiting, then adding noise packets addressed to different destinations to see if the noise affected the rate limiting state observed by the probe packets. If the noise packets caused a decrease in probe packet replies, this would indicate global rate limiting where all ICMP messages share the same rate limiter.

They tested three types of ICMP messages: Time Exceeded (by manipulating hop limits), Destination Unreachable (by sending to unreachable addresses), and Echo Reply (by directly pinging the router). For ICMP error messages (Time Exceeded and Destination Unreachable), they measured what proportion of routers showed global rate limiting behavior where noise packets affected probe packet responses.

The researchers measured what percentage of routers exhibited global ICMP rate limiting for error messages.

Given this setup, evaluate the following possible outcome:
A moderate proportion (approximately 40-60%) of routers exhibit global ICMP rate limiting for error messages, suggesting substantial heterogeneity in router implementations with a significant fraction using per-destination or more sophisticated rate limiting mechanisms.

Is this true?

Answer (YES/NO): NO